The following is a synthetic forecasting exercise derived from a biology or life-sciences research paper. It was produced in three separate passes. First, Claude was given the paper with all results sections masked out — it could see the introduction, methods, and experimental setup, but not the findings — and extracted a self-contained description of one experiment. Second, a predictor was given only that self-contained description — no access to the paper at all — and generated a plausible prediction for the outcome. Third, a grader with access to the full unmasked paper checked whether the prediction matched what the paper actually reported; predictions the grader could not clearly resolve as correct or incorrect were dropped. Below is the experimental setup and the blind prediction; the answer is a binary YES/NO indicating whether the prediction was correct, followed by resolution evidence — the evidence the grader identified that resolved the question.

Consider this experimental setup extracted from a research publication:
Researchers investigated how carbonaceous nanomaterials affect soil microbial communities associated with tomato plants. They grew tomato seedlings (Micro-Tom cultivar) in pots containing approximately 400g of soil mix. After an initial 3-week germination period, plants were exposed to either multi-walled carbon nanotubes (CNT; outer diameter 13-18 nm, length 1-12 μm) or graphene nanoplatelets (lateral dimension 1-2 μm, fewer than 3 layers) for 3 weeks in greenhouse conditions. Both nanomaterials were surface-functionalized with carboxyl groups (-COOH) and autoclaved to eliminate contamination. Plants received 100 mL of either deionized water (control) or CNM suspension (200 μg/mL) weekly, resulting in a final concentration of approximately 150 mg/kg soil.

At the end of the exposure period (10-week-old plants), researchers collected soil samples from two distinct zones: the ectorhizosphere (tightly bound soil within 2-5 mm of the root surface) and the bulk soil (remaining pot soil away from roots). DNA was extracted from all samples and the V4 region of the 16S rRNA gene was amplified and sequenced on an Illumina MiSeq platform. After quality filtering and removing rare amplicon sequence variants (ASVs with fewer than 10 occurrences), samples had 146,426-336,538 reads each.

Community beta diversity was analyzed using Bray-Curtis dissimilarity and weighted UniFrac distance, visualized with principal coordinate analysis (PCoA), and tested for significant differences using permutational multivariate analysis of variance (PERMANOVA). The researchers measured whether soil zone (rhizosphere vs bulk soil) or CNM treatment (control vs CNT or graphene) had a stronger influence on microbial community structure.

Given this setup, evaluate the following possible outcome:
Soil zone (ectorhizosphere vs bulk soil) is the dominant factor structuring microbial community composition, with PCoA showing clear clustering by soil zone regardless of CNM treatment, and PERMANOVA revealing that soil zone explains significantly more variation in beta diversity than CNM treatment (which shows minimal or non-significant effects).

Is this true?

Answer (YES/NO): NO